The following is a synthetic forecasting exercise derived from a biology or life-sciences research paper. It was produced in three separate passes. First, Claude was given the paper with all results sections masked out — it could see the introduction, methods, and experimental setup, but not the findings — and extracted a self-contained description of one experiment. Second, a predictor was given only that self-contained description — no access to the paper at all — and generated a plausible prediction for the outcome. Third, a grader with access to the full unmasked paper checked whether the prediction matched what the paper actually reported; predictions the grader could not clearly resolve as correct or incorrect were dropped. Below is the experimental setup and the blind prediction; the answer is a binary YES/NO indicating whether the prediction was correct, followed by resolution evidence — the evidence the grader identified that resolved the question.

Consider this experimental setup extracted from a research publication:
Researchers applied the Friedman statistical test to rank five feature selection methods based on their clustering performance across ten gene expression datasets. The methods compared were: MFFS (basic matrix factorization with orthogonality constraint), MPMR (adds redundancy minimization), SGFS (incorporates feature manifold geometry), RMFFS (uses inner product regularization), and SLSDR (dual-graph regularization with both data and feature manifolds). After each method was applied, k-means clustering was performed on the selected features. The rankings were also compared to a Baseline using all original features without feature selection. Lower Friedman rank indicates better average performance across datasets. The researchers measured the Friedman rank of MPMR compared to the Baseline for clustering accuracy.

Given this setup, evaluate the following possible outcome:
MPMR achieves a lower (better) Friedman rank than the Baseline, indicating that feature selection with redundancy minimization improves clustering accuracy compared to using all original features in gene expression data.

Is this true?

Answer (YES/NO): NO